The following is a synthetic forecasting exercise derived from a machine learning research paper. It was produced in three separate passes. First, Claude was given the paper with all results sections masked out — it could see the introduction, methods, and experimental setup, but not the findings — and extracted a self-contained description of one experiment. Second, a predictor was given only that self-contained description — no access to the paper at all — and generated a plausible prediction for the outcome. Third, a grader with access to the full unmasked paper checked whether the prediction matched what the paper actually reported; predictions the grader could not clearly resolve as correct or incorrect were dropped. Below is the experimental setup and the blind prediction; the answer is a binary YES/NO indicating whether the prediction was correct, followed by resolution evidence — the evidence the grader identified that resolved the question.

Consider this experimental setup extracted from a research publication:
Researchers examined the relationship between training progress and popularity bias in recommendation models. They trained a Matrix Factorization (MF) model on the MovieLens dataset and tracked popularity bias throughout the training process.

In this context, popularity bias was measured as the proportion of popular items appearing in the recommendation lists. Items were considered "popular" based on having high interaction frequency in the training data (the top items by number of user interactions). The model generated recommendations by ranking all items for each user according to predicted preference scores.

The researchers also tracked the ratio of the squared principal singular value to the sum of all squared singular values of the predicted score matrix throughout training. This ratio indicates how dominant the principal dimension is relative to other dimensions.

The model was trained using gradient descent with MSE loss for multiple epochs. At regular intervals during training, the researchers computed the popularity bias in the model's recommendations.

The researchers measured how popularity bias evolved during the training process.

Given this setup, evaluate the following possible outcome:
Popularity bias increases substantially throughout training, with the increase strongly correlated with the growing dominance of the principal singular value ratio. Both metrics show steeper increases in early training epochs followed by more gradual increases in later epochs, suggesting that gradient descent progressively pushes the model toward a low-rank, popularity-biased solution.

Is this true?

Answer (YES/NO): NO